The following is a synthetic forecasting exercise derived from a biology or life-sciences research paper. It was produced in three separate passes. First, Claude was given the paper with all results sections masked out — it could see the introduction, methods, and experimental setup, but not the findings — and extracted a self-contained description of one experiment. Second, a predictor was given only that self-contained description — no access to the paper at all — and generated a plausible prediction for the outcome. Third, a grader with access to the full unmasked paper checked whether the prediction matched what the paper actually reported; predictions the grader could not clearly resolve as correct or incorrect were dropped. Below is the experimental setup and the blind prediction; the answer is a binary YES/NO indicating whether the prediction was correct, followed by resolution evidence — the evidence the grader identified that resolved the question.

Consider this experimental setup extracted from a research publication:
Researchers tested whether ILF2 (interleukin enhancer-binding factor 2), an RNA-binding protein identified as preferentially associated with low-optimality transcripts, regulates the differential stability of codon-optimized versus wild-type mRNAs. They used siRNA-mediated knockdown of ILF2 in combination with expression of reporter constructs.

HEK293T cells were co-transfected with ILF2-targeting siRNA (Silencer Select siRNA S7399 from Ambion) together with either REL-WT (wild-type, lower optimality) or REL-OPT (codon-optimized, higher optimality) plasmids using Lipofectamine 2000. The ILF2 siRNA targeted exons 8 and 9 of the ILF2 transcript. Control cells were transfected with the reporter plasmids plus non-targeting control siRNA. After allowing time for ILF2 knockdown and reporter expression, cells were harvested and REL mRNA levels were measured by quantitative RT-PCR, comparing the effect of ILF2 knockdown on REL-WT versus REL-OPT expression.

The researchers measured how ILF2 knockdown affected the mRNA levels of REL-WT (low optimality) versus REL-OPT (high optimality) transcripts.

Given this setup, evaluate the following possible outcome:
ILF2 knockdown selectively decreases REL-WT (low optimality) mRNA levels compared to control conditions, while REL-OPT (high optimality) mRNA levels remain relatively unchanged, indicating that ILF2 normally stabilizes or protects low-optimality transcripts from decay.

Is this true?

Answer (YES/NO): NO